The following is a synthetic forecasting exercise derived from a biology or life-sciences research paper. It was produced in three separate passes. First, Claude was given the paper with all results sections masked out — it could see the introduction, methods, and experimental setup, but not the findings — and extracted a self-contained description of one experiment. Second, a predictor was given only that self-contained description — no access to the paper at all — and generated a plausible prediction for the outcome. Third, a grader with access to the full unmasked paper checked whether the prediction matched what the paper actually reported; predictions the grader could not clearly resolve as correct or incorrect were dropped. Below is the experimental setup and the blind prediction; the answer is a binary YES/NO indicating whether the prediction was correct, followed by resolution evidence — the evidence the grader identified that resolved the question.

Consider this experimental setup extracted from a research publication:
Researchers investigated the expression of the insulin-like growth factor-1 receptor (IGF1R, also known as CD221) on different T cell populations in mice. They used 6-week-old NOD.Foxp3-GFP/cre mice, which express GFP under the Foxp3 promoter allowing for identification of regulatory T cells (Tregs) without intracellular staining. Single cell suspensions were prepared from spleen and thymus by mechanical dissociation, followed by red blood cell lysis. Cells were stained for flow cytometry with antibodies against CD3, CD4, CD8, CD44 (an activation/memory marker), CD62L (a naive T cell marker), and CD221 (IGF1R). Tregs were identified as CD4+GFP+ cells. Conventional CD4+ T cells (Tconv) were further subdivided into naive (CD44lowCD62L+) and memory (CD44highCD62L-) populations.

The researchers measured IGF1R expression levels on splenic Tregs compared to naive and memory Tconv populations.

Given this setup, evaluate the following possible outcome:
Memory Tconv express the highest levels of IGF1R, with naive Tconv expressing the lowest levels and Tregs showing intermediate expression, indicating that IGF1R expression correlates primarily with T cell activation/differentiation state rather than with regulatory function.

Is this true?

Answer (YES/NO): NO